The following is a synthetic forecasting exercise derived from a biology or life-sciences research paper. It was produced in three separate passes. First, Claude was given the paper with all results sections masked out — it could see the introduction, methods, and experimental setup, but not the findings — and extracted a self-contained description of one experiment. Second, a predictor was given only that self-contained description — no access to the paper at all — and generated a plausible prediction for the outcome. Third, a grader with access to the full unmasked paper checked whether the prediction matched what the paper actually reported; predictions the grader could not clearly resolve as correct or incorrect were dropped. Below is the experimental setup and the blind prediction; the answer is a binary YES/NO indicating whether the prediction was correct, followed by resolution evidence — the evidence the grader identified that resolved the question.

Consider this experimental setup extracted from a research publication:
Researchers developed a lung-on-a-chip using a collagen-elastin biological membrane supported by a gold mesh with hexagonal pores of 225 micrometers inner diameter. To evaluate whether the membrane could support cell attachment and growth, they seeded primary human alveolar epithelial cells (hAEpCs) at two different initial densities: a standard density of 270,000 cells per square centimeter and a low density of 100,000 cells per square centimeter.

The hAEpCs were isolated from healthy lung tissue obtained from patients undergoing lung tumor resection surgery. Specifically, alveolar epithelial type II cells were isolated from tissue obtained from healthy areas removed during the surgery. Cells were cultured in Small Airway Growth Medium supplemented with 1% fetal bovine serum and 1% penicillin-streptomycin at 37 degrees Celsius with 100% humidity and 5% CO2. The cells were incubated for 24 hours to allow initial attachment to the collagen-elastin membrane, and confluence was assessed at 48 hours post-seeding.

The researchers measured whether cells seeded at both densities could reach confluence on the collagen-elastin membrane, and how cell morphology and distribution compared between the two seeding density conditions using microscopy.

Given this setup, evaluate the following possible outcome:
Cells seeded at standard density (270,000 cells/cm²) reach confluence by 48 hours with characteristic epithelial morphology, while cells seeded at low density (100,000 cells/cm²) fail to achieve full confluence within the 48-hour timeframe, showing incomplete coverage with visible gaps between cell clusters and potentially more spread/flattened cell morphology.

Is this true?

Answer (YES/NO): YES